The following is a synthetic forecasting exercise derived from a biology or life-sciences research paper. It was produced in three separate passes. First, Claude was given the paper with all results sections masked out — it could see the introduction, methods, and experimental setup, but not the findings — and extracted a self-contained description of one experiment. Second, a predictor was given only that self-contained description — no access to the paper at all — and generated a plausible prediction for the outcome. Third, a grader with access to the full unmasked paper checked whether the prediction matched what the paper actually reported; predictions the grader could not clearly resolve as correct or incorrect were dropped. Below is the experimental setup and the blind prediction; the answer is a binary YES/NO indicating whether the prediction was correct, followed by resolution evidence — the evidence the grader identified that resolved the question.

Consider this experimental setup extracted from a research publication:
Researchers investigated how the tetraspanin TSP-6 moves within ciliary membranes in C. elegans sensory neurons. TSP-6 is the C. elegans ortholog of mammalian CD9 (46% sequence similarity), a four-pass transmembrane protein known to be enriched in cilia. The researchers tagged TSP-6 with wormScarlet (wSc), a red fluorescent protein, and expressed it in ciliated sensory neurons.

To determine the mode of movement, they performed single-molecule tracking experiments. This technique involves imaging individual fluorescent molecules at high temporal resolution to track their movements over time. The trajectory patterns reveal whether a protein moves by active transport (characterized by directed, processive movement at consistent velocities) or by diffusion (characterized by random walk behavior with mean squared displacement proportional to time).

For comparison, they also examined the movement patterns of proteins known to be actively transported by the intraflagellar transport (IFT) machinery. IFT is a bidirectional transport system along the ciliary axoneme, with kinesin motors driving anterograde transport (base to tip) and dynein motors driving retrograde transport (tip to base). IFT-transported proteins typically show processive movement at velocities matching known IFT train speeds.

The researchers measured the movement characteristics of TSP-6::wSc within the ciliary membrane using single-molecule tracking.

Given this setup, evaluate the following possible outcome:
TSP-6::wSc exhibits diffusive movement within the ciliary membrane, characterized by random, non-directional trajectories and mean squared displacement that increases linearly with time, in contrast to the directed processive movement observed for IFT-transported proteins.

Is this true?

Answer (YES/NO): YES